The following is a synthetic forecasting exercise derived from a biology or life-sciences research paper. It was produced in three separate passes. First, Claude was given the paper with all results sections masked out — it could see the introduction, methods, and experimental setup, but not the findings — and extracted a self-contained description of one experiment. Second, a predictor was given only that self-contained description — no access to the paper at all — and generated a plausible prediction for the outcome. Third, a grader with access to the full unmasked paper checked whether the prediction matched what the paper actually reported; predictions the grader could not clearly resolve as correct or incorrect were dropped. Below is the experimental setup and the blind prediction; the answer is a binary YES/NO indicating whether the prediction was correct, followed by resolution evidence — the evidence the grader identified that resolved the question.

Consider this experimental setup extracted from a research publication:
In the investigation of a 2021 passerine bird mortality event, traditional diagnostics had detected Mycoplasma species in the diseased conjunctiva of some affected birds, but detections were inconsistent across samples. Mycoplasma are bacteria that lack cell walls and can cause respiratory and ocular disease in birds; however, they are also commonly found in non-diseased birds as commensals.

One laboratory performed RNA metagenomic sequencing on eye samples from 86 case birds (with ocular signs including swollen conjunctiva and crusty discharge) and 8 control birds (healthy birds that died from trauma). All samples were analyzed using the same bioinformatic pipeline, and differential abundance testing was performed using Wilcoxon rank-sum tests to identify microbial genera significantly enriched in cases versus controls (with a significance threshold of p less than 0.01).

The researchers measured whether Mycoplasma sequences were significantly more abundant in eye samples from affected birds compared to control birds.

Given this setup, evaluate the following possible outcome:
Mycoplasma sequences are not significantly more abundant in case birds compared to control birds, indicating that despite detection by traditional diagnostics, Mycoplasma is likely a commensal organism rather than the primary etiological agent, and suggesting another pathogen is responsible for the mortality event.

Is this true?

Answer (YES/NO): NO